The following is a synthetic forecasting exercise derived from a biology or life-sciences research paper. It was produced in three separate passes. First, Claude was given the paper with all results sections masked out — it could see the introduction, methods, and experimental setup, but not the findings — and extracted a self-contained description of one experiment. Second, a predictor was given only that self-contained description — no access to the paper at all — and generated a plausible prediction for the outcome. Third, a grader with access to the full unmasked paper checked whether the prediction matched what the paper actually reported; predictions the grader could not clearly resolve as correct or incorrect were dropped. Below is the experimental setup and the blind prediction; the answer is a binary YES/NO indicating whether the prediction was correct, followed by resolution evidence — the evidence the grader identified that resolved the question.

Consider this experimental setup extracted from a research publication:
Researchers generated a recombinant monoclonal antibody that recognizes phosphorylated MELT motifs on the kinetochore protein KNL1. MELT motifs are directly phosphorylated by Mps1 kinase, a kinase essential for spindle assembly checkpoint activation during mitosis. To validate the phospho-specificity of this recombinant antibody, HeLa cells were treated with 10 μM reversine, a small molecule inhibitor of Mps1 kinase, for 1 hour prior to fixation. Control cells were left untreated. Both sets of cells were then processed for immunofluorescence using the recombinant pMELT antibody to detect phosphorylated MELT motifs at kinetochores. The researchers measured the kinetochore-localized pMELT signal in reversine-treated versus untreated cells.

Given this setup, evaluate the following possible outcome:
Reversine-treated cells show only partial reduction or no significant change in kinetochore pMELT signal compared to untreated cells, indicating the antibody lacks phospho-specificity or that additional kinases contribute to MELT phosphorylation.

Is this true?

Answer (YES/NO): NO